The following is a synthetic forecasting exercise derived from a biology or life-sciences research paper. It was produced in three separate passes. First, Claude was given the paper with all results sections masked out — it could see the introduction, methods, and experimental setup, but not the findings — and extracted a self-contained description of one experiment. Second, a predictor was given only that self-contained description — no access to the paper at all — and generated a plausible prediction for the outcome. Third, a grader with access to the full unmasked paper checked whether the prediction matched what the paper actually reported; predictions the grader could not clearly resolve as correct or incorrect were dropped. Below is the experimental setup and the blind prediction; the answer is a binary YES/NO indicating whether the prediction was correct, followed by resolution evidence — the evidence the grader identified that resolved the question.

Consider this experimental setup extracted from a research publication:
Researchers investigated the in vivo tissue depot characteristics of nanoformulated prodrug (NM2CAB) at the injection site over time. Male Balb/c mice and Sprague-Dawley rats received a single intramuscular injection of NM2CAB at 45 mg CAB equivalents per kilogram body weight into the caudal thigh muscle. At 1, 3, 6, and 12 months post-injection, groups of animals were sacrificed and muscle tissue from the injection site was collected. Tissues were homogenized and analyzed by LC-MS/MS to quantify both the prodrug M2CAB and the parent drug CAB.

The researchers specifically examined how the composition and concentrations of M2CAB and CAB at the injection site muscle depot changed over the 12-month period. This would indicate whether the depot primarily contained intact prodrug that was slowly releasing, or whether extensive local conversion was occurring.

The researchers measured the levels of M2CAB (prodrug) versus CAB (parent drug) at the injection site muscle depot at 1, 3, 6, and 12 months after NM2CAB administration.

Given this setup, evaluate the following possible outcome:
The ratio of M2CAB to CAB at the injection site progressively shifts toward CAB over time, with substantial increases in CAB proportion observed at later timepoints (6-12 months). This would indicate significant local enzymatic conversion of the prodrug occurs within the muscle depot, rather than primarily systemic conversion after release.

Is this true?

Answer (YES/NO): NO